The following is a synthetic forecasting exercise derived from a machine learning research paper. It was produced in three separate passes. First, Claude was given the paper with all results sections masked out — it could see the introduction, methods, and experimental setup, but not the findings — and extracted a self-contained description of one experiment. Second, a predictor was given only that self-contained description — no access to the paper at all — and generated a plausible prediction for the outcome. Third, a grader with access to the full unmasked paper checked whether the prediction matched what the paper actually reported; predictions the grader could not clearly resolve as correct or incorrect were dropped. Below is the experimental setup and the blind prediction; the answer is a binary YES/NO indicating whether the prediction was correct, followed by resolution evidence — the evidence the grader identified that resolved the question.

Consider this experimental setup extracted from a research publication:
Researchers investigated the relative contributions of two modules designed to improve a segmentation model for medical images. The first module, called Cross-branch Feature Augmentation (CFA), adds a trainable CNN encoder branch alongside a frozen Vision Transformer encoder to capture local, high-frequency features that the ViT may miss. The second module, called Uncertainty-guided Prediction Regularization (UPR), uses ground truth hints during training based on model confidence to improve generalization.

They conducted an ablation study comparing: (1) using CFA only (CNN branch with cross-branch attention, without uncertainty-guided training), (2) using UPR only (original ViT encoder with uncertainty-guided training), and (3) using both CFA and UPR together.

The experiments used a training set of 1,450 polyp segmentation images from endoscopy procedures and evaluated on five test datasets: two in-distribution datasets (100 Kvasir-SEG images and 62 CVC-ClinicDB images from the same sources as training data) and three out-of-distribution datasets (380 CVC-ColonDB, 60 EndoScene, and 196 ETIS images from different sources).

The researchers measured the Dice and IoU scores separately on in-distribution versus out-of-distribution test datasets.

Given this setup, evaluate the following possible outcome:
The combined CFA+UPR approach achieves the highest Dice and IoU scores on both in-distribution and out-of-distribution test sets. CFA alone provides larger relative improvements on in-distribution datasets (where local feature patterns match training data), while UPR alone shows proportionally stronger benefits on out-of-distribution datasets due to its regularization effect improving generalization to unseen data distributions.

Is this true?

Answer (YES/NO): NO